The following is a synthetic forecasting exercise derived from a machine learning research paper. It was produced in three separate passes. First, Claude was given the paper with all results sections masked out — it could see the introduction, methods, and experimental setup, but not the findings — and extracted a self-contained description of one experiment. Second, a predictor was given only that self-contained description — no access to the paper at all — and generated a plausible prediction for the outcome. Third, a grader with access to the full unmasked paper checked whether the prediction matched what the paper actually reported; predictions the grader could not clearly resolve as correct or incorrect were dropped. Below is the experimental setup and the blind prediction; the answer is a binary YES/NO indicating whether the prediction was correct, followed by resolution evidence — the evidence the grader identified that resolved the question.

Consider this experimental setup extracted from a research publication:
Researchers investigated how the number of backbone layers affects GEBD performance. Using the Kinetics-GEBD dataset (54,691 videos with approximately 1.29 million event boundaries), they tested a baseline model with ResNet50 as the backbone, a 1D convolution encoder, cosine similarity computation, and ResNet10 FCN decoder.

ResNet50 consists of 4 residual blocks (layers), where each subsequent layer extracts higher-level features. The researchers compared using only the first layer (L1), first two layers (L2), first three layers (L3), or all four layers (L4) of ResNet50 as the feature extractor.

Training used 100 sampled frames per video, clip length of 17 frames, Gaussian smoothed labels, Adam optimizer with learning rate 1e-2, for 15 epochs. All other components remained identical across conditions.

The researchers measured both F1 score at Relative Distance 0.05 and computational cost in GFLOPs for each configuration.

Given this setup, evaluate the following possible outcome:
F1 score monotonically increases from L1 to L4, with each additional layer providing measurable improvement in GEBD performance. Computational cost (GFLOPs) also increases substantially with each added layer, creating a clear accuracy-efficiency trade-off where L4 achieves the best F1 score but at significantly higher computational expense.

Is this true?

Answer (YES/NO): NO